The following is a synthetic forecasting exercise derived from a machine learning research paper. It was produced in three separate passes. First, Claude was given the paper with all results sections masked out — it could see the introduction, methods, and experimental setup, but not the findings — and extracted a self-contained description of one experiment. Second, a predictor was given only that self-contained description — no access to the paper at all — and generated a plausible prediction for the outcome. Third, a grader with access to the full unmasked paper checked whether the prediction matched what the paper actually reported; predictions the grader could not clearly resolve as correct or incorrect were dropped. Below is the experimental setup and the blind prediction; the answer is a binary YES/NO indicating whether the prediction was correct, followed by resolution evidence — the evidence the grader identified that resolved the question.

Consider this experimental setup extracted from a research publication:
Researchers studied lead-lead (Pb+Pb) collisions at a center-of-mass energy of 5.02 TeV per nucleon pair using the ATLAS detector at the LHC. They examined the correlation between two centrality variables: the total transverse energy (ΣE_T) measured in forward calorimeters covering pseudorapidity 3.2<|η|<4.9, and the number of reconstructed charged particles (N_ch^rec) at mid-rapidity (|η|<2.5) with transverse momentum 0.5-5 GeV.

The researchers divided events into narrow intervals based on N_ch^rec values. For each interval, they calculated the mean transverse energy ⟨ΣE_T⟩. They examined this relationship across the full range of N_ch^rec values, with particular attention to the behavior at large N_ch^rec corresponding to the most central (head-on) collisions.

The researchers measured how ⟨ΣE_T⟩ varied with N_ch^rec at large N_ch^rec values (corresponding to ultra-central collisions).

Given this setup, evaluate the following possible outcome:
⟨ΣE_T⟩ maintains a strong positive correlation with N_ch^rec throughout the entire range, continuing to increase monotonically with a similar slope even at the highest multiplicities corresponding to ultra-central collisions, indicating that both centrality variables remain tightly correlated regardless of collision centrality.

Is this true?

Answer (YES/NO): NO